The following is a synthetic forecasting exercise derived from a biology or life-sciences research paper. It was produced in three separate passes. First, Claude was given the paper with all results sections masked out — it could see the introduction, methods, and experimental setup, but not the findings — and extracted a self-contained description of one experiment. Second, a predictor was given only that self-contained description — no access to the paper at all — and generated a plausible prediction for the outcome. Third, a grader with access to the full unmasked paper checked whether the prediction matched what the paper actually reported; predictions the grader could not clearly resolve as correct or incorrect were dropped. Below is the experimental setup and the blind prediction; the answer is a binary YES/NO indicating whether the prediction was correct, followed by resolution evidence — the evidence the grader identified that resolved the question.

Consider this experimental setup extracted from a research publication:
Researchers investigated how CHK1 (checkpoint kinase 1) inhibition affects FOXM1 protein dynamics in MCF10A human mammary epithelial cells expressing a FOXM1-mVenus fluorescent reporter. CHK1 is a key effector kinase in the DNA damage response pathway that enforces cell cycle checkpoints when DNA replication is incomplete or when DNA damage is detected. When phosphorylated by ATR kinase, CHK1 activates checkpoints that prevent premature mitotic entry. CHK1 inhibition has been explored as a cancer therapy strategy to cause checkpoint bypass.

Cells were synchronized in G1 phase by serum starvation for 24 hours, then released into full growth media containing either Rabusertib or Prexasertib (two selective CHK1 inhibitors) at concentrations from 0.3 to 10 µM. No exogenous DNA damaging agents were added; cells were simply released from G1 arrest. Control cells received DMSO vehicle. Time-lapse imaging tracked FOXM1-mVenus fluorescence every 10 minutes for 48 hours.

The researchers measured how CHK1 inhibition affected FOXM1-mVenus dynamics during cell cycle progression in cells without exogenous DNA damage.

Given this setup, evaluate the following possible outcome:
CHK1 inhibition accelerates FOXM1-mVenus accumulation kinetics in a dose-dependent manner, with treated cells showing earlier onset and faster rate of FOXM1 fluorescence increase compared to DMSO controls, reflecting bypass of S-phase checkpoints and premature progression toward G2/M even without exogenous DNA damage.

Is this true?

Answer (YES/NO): NO